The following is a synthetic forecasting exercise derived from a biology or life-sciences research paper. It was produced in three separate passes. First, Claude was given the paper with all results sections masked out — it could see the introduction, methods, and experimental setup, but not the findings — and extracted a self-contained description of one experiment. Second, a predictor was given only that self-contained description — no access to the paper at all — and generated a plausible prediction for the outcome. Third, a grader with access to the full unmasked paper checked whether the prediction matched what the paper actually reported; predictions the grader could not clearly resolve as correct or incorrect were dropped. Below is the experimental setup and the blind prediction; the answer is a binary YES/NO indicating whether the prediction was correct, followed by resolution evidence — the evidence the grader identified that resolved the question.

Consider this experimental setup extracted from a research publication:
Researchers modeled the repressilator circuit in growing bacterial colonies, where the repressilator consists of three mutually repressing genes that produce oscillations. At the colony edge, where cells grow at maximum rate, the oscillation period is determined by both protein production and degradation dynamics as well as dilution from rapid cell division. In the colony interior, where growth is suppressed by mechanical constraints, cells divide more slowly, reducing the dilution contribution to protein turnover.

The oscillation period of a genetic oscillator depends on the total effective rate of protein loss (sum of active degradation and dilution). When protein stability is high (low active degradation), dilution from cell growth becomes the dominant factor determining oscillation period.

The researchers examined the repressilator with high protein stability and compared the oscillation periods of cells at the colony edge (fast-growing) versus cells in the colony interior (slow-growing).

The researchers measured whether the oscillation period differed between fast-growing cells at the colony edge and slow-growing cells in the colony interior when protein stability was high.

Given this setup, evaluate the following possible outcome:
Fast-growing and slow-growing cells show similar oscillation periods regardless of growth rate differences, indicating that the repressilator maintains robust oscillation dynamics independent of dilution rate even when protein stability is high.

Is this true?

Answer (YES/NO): NO